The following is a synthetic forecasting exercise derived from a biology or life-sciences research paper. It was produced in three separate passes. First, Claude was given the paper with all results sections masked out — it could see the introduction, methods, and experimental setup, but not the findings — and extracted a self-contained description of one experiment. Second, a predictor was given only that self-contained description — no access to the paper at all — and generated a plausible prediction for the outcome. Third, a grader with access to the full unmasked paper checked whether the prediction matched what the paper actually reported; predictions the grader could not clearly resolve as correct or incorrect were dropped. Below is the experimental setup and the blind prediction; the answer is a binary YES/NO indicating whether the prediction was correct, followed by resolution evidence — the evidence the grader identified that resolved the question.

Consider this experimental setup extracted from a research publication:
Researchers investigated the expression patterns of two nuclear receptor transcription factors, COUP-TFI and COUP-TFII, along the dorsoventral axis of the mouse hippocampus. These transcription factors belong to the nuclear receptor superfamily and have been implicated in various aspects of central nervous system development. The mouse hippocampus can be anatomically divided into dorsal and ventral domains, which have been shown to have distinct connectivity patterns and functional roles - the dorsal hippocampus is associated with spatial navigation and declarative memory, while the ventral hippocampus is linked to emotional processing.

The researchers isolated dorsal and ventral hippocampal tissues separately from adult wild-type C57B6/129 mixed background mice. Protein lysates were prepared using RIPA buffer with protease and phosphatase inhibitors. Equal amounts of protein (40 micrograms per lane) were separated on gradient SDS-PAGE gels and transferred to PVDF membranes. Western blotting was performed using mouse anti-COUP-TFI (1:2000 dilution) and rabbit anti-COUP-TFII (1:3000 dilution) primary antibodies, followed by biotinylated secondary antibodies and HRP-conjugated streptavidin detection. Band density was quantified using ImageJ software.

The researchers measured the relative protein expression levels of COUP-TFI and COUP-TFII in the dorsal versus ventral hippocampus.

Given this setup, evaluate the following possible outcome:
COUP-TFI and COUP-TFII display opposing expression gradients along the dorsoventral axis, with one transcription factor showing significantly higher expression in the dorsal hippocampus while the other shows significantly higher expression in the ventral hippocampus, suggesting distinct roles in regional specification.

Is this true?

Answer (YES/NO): YES